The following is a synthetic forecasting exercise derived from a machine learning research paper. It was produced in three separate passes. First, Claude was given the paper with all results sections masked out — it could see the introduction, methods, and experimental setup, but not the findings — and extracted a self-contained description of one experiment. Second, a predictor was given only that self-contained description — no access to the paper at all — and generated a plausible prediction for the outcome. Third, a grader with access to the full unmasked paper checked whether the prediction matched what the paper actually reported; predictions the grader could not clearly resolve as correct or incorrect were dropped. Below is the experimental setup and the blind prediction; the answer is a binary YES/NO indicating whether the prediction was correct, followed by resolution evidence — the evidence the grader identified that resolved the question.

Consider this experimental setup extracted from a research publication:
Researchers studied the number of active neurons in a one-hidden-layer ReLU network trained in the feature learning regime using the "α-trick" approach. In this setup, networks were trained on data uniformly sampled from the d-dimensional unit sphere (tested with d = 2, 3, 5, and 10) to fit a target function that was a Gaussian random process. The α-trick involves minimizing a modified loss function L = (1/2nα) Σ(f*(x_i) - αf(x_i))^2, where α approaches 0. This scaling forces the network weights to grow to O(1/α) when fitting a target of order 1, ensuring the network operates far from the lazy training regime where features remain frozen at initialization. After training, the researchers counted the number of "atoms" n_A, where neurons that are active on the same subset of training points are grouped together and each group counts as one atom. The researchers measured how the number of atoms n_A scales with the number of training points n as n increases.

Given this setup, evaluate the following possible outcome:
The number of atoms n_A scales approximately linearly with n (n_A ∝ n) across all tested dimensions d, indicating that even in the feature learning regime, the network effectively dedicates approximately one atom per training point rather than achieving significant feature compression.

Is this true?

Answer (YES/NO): YES